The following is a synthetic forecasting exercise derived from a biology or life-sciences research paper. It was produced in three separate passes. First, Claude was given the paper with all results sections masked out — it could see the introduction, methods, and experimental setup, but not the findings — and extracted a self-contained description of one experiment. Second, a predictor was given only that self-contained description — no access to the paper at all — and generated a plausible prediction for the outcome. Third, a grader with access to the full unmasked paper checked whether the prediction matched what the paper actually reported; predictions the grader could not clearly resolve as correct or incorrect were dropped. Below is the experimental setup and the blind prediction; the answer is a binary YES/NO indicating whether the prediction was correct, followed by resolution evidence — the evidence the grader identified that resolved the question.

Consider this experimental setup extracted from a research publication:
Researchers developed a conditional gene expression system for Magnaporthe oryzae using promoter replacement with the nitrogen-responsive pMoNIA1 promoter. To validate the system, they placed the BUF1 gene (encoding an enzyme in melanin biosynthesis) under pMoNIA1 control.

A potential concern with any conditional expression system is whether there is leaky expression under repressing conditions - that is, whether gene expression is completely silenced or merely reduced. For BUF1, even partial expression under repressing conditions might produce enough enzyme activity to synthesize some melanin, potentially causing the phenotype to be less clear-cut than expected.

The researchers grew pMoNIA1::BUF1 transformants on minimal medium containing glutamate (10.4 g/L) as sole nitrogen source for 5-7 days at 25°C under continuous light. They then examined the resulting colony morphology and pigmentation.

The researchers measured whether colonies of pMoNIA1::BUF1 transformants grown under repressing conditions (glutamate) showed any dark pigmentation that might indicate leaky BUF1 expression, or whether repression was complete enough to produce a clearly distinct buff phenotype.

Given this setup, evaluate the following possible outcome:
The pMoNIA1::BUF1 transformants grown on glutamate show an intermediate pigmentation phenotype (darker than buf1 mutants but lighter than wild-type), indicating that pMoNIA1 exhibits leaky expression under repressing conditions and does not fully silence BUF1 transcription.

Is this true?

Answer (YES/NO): NO